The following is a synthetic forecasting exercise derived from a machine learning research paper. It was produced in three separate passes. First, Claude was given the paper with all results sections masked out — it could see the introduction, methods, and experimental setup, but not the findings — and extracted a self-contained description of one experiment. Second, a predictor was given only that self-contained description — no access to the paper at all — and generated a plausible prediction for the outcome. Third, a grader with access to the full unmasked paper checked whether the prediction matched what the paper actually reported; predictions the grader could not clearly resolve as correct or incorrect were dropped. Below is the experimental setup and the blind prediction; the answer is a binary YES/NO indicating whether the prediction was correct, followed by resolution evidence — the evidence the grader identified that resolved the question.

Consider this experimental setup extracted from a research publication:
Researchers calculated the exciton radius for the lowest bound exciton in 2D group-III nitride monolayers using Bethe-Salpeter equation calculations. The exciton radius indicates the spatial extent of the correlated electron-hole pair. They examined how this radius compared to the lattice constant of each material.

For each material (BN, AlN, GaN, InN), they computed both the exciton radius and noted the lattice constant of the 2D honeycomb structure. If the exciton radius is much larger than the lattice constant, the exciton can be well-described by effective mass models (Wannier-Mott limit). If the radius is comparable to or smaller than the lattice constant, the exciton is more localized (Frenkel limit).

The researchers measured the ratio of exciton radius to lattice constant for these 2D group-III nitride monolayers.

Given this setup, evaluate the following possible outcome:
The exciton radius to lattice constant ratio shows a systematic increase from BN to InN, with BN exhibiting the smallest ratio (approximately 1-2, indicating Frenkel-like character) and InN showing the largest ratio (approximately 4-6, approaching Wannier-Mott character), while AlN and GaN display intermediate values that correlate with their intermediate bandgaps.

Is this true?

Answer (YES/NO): NO